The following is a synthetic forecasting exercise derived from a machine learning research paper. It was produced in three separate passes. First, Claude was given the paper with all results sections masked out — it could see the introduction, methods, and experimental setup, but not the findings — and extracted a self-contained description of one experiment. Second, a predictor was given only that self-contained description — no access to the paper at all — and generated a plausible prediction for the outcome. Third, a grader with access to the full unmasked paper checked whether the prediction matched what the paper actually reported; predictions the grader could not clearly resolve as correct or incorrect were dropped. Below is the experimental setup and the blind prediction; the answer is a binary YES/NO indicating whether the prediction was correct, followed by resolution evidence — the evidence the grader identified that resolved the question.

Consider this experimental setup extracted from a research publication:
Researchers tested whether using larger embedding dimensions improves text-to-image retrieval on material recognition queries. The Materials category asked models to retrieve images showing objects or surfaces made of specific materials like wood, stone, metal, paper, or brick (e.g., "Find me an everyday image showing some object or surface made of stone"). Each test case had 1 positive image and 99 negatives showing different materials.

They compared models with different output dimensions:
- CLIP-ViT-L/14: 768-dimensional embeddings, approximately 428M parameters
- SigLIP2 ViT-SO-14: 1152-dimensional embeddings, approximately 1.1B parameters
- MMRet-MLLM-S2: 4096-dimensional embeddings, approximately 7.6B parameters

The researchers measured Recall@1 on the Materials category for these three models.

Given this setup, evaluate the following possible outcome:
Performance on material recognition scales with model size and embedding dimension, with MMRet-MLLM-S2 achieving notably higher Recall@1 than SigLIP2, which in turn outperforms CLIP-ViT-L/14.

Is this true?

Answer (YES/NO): NO